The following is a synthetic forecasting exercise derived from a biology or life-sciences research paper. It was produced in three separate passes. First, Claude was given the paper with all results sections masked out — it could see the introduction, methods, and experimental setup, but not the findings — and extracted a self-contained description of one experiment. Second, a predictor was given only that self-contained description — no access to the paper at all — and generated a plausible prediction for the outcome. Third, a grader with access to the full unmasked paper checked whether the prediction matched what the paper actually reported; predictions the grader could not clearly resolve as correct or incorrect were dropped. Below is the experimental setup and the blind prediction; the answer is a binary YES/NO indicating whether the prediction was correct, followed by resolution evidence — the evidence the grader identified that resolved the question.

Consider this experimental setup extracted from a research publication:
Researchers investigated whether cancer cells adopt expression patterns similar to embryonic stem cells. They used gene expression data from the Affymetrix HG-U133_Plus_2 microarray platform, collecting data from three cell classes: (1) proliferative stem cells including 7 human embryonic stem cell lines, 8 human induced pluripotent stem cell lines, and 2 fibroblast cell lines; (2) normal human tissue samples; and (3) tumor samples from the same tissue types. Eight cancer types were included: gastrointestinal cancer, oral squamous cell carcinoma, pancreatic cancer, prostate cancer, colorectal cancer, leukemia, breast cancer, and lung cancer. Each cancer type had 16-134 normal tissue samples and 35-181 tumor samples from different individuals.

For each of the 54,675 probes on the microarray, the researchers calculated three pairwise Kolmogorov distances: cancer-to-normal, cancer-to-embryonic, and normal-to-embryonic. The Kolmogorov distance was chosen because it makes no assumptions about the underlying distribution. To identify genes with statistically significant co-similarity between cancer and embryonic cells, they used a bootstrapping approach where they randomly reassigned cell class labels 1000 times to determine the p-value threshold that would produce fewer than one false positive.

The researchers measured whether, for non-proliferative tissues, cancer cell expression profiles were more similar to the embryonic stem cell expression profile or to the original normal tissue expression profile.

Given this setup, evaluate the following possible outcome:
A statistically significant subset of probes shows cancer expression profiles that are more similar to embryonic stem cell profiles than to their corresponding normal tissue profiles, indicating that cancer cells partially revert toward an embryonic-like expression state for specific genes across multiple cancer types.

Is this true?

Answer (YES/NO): YES